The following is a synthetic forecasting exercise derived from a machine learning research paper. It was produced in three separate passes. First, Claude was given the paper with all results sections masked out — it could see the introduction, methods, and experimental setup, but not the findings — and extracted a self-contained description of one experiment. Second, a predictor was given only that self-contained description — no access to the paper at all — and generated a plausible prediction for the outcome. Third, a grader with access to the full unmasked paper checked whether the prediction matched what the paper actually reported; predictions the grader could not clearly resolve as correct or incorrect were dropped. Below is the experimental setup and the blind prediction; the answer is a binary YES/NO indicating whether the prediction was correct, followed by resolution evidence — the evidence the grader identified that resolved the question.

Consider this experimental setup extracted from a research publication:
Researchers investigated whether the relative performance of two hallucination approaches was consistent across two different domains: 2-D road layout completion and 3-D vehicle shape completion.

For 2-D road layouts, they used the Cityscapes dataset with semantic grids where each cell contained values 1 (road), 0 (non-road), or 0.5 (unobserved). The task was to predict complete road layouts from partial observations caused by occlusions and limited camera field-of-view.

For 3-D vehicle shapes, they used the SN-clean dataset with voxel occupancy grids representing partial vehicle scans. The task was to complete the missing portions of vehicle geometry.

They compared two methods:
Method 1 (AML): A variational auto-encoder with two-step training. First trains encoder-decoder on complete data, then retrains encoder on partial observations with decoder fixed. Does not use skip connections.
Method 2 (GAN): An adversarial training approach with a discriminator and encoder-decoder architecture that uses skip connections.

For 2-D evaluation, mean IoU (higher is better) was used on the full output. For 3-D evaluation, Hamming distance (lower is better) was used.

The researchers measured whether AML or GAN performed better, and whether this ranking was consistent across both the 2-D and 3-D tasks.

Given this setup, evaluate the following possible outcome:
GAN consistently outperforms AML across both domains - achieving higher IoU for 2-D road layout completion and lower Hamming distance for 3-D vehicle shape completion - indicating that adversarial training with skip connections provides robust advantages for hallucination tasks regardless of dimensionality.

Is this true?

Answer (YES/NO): NO